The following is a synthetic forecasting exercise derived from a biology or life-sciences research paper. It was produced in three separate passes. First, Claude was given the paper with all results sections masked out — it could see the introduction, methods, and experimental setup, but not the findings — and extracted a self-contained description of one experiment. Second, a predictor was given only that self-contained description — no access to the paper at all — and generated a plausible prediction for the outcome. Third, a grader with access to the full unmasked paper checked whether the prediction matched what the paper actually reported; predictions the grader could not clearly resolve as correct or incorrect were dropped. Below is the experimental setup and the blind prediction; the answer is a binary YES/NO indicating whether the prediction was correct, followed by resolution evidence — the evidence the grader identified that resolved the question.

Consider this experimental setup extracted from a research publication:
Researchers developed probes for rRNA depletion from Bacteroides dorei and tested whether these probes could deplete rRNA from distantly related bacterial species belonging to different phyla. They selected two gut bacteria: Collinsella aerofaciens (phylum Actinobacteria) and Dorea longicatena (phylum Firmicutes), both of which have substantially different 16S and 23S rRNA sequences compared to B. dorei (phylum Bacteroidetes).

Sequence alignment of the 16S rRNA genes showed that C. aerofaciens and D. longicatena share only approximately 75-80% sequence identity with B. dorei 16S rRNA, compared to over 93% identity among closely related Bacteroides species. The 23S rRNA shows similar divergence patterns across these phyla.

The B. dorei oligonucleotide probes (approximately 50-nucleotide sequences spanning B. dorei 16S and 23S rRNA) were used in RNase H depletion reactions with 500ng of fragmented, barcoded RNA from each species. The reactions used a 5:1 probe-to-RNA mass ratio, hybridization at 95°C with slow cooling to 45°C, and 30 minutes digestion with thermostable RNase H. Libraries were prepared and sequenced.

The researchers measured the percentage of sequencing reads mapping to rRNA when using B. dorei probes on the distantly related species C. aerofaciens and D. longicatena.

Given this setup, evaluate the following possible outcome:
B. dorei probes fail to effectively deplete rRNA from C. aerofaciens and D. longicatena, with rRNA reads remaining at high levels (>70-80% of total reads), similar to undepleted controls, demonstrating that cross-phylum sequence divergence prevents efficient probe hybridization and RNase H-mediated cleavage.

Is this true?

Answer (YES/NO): YES